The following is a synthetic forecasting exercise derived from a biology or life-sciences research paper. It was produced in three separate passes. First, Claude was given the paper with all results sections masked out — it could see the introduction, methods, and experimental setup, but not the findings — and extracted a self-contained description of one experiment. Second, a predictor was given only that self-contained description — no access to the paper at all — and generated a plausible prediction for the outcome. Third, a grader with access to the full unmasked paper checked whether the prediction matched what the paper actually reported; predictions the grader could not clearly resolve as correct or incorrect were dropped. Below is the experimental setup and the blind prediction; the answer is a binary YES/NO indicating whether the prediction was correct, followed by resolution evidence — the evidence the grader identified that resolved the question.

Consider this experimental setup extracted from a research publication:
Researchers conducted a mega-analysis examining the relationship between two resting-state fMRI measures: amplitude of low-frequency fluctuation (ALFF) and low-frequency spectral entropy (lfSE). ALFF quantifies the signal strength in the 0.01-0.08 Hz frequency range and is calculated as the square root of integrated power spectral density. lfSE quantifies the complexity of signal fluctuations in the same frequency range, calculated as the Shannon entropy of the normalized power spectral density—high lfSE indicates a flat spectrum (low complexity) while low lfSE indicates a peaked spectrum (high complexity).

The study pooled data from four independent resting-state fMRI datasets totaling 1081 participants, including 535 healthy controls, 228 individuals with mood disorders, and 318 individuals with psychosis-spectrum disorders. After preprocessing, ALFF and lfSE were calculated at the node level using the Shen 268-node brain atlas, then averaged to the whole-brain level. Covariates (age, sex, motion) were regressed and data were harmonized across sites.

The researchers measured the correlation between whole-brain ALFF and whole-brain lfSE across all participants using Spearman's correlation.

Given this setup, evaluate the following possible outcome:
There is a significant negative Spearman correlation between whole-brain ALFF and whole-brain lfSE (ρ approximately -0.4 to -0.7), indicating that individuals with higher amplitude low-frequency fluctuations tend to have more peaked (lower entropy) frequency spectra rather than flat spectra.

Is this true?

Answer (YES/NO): NO